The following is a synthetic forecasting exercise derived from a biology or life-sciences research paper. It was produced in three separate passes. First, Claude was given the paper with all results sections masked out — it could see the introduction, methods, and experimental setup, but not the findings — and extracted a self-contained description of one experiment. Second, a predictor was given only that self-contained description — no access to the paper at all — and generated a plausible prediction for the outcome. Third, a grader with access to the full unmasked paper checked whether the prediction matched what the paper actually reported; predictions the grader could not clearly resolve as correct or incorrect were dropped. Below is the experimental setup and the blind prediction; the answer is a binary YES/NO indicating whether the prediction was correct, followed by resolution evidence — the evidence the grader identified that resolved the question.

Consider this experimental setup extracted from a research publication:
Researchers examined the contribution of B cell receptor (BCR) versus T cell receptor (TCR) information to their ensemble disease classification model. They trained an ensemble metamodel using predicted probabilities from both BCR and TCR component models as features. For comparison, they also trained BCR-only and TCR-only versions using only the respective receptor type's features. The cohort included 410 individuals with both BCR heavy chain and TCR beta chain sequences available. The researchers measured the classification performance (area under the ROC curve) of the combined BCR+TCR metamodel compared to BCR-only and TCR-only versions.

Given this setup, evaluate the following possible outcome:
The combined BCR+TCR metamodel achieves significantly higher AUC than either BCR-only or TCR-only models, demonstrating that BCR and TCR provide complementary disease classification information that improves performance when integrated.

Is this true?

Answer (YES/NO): YES